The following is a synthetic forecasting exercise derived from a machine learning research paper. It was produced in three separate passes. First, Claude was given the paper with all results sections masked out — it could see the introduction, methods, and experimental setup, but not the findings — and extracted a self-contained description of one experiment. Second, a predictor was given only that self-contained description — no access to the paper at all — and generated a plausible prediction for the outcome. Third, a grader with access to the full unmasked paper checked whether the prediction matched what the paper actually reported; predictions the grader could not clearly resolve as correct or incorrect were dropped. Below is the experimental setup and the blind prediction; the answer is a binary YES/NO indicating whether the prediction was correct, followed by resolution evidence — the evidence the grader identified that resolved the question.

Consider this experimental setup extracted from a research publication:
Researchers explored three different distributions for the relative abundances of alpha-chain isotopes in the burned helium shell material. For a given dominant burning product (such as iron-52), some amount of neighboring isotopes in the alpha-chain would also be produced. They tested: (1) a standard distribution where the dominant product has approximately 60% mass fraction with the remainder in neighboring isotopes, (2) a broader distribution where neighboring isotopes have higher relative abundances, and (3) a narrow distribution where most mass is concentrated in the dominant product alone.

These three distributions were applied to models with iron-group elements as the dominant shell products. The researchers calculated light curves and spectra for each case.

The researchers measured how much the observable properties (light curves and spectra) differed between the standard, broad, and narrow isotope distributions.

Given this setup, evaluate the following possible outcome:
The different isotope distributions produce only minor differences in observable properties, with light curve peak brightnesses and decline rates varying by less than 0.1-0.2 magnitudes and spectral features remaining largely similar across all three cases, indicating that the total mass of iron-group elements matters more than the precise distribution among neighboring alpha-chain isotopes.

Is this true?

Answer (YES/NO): NO